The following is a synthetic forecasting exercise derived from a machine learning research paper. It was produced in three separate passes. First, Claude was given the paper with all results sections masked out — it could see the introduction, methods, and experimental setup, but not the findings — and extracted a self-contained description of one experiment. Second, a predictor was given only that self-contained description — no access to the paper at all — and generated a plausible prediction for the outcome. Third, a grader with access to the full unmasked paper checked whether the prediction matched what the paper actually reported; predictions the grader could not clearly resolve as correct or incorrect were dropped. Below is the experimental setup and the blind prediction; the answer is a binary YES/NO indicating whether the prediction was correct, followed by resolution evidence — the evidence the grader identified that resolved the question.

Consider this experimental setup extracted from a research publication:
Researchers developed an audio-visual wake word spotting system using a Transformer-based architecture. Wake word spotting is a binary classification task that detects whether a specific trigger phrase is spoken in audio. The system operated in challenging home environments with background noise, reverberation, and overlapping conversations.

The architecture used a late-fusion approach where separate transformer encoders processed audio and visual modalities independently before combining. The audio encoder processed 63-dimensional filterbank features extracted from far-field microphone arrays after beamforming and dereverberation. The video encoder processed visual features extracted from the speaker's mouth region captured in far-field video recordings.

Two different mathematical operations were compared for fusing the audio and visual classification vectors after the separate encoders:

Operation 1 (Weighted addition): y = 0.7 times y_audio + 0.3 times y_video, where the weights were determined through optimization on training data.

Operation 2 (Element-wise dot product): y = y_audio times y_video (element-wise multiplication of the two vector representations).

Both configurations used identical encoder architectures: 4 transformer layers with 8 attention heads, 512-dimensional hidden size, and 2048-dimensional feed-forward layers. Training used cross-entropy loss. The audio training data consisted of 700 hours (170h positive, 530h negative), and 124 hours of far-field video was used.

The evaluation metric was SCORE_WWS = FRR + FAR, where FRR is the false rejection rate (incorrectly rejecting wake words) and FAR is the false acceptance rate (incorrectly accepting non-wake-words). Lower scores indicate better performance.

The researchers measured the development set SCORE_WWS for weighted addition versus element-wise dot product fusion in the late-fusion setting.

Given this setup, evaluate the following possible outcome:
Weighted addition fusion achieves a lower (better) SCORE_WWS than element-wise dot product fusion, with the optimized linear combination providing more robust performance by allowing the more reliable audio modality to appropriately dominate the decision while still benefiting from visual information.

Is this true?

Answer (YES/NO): YES